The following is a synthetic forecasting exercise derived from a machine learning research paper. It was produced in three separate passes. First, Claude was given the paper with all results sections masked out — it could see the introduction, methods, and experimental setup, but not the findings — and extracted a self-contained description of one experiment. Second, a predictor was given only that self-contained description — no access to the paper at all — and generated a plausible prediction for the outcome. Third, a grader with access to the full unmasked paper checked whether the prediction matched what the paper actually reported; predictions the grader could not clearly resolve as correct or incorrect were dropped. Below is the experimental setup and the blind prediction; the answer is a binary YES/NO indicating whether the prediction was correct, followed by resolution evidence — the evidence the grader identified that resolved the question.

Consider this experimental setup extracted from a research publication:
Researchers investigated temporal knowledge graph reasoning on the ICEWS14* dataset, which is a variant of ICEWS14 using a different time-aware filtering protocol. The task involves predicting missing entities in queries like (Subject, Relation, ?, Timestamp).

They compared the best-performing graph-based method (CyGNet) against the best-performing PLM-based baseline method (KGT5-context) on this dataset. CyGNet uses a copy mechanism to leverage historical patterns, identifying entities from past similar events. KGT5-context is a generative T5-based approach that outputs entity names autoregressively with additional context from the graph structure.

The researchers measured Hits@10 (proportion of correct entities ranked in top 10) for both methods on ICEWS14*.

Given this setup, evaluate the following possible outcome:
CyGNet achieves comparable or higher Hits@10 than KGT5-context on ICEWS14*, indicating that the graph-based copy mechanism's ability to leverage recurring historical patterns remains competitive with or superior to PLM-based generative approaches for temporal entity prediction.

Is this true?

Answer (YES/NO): YES